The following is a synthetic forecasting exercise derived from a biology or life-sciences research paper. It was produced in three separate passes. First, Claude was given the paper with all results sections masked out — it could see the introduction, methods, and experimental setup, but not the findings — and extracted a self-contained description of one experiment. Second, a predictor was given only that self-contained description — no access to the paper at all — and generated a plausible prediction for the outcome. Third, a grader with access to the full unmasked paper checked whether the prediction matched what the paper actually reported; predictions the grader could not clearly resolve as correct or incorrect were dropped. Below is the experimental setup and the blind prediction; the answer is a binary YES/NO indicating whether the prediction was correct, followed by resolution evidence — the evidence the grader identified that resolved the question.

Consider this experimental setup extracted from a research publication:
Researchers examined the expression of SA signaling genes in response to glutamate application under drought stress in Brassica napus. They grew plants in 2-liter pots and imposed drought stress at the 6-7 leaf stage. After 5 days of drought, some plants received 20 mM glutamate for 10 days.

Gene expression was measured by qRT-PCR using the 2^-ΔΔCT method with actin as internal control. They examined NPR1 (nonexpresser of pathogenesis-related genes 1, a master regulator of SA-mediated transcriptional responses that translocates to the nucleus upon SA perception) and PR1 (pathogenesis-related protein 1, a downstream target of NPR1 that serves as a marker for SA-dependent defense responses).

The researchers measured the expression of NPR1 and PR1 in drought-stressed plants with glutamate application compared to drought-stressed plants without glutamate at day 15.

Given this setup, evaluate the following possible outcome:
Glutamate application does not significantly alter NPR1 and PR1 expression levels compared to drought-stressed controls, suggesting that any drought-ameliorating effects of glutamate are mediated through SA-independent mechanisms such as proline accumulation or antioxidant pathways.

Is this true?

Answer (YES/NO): NO